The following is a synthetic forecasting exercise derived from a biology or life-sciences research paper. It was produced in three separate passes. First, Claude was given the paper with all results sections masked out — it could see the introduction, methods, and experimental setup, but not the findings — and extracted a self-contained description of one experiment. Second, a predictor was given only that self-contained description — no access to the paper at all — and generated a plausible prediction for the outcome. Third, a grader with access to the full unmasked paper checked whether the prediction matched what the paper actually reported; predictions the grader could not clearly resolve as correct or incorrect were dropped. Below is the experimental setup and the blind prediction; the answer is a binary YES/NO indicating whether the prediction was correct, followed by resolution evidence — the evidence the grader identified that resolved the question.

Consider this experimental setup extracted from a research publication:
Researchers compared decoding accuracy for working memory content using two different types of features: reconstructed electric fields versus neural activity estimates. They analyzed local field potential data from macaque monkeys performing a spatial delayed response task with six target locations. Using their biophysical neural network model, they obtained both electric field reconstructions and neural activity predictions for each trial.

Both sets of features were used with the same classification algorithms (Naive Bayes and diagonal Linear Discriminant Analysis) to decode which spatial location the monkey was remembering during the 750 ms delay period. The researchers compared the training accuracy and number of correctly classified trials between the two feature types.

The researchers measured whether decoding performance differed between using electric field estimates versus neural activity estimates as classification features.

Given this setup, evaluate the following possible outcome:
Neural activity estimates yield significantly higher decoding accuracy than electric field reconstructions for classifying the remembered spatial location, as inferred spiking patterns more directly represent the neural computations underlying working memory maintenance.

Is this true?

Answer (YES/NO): NO